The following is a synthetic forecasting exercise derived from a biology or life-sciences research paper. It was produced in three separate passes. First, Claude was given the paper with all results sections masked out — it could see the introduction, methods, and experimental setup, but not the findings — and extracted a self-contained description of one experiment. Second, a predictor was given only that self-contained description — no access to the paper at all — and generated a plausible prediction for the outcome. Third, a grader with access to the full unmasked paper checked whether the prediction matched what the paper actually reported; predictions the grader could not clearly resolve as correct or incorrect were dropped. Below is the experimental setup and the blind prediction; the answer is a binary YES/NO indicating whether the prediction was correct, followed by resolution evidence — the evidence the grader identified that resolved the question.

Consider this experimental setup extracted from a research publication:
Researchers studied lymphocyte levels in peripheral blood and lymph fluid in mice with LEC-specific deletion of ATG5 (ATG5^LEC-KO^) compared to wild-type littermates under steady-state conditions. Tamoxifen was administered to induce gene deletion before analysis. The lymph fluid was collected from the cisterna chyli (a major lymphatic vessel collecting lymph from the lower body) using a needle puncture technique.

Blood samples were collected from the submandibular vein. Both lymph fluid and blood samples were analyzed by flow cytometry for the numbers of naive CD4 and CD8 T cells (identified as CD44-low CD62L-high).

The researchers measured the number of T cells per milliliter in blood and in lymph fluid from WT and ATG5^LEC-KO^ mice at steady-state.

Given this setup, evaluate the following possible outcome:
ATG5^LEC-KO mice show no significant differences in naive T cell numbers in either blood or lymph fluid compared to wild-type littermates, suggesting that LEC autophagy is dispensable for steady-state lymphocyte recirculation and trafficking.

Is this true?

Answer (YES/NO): NO